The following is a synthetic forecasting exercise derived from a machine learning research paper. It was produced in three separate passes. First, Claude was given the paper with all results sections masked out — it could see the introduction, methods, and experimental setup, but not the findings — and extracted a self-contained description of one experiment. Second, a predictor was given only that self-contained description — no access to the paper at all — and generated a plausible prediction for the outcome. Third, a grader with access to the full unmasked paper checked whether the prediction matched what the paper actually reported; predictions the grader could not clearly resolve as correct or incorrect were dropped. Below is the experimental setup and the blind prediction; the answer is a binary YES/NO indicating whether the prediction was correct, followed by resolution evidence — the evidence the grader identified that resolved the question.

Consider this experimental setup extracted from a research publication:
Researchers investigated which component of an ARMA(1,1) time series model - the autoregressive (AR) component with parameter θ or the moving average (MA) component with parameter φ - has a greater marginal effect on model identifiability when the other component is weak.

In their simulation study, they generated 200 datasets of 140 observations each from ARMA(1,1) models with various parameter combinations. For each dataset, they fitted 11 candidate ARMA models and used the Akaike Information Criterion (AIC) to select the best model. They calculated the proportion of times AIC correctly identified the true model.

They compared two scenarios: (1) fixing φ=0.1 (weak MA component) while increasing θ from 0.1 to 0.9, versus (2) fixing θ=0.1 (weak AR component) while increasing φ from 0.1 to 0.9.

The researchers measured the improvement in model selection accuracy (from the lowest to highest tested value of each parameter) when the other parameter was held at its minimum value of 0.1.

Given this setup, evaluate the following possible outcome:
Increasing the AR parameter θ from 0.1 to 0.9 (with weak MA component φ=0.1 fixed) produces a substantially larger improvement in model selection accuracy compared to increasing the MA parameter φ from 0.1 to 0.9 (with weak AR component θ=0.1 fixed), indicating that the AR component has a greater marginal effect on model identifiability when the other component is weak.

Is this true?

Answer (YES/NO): YES